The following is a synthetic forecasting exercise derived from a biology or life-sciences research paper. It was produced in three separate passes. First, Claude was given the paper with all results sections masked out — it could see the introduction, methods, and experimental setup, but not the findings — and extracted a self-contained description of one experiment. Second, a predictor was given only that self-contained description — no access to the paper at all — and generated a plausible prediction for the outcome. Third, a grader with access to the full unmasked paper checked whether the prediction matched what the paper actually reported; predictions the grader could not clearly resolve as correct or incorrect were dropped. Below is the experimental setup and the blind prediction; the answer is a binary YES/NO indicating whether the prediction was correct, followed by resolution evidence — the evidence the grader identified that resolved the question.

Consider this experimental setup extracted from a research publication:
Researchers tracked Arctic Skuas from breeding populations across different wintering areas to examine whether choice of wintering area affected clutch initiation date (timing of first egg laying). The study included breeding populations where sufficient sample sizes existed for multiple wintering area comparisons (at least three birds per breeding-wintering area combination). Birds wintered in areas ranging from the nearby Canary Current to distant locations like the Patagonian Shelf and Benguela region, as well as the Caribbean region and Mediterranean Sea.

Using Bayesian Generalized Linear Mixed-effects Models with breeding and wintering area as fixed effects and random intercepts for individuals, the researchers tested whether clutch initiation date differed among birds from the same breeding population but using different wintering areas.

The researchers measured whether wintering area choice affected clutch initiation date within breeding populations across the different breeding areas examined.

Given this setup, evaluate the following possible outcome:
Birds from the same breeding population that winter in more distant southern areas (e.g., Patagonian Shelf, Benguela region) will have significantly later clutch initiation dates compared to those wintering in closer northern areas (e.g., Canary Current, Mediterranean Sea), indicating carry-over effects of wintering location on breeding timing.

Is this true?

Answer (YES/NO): NO